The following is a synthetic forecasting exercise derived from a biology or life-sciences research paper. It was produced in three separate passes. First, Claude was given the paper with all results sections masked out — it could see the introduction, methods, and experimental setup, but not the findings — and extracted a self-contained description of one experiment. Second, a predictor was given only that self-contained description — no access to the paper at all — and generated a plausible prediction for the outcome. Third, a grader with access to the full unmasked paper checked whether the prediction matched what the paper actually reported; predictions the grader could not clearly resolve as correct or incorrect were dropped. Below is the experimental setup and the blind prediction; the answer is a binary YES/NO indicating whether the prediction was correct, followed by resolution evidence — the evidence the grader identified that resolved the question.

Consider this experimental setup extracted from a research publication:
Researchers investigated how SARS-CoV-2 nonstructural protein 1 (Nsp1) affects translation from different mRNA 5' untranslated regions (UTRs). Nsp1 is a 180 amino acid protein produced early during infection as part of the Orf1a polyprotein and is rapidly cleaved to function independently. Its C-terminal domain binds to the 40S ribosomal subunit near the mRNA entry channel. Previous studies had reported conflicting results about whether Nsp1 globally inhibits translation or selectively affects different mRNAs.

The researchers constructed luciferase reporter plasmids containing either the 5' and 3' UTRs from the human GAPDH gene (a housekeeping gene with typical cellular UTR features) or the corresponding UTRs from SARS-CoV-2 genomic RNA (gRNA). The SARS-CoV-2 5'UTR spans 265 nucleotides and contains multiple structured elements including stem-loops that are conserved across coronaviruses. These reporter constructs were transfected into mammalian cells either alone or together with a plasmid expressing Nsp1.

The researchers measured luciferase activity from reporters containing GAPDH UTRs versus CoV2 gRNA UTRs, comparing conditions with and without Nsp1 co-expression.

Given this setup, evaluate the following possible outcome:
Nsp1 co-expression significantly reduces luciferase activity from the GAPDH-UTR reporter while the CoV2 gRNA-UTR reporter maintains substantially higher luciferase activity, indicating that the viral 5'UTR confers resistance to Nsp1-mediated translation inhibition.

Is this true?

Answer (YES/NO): NO